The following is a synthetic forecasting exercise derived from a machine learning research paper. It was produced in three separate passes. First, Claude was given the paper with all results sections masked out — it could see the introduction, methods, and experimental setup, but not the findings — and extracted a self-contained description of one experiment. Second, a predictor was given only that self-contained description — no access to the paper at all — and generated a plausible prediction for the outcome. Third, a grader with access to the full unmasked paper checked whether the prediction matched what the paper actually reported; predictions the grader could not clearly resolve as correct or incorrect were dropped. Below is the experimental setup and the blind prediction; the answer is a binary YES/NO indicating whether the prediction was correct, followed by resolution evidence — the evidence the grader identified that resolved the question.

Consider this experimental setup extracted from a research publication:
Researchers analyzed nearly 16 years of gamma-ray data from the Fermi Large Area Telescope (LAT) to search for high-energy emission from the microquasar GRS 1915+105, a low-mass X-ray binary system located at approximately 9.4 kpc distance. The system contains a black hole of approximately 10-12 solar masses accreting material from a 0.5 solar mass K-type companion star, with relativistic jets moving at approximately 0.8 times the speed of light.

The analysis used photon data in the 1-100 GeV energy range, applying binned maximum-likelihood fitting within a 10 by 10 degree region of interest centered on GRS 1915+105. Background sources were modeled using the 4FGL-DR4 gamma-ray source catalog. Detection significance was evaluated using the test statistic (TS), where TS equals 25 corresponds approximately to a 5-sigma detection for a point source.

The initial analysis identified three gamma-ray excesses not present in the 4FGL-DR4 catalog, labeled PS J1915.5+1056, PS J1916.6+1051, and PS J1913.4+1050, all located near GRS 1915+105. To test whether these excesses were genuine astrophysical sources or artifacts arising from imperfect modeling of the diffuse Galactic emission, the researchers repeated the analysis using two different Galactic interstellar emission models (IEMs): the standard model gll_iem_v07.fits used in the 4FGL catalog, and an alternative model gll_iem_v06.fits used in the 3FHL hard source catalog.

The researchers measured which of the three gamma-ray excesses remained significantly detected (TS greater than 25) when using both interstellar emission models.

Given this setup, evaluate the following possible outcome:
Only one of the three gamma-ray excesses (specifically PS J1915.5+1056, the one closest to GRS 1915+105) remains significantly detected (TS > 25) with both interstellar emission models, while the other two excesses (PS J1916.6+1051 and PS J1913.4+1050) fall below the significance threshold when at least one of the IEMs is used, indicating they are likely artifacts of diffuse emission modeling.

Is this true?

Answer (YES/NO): YES